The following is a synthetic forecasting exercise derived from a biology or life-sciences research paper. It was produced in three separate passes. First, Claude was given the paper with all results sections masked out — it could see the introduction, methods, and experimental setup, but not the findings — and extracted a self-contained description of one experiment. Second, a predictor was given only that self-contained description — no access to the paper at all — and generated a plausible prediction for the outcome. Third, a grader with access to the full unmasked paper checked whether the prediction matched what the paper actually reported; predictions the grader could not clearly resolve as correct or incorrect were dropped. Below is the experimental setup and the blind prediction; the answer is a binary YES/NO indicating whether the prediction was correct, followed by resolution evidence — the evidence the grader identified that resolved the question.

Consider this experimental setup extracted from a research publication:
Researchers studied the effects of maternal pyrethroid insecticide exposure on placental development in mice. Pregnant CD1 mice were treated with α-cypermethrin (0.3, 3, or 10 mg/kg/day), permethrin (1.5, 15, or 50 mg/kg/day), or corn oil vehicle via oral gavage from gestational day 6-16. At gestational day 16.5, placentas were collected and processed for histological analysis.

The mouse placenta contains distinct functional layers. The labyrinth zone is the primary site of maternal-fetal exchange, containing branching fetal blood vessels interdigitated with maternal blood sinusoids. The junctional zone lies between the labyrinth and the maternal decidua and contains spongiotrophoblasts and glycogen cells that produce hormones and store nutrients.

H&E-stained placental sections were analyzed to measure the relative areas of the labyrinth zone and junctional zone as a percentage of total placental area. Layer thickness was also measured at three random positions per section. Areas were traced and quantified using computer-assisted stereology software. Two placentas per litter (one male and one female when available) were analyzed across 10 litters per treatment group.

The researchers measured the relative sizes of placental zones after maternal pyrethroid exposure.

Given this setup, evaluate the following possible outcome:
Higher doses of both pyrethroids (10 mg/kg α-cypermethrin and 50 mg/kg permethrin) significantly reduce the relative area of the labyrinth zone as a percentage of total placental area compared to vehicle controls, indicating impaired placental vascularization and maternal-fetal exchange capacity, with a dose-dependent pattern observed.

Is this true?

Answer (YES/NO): NO